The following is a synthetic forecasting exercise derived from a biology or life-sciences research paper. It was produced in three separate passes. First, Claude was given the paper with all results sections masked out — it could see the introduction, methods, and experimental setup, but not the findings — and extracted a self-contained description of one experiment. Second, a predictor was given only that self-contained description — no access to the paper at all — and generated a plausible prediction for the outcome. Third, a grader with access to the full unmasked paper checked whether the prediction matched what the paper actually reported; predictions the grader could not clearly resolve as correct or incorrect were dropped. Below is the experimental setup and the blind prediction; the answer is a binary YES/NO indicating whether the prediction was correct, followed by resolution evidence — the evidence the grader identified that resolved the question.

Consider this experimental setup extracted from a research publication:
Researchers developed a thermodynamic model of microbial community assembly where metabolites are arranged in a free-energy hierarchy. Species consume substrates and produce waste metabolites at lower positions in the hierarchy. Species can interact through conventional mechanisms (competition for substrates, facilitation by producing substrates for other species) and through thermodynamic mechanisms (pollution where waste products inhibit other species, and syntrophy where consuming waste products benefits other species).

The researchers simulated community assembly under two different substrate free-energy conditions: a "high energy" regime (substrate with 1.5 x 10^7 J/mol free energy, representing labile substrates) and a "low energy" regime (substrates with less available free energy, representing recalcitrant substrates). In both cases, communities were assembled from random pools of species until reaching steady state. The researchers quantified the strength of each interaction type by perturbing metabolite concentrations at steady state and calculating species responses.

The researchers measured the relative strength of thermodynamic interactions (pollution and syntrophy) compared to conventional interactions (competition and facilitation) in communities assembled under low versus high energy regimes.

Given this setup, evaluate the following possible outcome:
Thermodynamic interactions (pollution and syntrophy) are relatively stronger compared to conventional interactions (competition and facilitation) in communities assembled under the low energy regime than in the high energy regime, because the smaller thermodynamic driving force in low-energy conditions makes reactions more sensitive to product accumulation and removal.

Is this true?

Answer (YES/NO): YES